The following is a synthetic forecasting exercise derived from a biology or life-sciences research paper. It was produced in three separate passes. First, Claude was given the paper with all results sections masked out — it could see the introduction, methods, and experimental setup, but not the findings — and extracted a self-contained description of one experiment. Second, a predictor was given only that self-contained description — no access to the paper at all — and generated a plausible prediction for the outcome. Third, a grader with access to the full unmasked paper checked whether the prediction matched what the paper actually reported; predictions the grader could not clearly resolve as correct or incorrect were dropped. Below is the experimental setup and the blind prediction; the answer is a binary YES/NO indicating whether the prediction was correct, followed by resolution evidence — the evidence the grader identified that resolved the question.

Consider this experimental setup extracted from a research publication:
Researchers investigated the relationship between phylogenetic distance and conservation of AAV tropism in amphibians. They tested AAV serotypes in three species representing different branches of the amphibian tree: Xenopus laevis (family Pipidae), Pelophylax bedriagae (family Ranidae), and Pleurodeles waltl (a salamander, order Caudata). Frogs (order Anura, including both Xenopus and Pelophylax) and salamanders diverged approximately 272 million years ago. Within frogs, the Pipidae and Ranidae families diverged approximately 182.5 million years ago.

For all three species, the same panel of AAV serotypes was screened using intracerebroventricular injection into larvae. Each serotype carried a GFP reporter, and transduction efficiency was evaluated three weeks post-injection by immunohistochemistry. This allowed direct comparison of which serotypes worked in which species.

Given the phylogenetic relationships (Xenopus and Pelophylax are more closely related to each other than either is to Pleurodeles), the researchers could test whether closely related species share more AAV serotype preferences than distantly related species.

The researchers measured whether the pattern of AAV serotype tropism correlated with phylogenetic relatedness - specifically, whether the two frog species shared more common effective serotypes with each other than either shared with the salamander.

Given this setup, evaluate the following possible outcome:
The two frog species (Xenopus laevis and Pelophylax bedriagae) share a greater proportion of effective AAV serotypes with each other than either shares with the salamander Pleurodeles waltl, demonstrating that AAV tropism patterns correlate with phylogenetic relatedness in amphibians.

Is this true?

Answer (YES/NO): NO